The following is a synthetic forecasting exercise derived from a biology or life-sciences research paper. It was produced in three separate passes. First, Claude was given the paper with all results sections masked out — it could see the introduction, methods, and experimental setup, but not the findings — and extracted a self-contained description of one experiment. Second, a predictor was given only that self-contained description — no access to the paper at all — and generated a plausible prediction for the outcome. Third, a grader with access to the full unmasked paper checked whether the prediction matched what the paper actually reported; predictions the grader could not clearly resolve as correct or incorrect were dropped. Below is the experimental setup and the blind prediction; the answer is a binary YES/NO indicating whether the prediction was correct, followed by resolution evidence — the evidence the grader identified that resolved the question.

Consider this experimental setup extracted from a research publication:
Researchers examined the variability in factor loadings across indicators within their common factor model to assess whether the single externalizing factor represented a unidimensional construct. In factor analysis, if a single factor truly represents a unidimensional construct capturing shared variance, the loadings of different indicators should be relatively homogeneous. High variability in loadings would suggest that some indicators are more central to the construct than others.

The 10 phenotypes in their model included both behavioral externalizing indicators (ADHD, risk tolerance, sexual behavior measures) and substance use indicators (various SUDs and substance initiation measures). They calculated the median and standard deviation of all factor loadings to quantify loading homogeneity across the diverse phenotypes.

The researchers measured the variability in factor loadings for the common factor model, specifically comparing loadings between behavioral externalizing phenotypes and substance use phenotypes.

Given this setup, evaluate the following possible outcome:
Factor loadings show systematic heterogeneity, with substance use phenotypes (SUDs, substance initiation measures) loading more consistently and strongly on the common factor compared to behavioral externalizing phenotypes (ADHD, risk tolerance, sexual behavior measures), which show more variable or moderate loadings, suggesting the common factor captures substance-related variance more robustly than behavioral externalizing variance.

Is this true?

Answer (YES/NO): NO